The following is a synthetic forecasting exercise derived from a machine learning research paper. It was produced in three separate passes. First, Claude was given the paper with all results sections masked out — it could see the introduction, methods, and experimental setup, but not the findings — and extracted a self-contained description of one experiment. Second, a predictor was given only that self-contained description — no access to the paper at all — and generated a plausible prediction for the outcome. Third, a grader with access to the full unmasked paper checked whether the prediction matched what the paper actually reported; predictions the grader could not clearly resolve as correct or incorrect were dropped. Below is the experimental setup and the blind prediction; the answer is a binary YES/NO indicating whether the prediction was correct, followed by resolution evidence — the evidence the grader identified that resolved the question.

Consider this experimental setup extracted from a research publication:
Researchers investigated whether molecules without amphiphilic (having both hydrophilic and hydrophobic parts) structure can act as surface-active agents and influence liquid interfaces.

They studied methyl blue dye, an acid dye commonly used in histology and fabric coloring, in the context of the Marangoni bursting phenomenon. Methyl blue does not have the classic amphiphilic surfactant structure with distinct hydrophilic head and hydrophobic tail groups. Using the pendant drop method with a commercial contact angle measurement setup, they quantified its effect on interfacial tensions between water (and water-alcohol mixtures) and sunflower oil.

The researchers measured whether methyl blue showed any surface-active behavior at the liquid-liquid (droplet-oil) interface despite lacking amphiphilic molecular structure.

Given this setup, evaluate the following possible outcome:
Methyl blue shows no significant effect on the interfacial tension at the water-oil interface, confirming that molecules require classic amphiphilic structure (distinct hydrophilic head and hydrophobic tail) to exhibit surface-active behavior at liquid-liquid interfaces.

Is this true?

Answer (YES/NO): NO